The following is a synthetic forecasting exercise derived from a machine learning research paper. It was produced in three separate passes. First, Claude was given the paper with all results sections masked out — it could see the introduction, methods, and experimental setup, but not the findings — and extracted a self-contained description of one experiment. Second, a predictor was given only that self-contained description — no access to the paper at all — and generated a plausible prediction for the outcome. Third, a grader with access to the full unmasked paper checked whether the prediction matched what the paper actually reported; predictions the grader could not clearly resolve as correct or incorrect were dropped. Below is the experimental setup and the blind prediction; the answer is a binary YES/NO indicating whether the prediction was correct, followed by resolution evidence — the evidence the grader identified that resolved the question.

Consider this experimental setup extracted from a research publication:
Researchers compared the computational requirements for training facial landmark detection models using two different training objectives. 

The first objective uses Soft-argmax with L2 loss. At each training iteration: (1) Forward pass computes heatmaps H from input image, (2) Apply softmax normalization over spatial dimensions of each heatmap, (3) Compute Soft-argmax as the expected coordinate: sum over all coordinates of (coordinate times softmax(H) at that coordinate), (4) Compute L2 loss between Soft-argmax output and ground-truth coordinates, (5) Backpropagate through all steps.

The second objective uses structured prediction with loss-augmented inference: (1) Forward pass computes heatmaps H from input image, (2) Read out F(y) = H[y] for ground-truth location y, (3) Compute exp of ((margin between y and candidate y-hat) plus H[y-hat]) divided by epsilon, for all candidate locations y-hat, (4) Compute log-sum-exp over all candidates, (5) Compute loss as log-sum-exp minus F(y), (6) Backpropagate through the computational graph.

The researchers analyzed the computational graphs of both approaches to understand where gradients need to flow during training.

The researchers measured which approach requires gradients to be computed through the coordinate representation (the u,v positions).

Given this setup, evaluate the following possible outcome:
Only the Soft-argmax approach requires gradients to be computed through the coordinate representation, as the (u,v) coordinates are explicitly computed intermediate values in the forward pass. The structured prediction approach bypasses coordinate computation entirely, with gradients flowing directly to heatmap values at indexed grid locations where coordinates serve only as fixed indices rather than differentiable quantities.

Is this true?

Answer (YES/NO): YES